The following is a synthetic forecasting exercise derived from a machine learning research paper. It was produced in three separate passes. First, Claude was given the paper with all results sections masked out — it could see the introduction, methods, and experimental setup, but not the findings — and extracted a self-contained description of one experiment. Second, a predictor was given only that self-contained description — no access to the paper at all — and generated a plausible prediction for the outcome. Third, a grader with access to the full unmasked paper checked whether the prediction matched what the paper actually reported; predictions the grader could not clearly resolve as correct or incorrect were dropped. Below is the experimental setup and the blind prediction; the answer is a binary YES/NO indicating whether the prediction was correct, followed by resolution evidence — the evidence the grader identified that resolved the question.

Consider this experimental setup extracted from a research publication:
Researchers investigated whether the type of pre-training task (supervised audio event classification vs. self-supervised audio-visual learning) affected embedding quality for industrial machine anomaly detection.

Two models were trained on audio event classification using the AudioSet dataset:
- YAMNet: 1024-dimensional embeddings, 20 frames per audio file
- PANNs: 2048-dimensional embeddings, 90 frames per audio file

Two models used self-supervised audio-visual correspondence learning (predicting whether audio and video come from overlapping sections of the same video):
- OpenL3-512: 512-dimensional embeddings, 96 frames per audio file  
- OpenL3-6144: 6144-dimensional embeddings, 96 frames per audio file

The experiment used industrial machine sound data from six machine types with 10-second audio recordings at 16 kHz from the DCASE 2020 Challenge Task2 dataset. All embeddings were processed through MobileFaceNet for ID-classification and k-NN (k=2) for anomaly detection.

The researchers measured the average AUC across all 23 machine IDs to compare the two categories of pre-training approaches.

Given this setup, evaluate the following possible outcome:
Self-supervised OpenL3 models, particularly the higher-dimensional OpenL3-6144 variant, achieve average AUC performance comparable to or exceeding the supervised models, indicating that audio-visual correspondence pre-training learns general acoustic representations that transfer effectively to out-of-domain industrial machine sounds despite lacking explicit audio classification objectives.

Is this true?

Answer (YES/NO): YES